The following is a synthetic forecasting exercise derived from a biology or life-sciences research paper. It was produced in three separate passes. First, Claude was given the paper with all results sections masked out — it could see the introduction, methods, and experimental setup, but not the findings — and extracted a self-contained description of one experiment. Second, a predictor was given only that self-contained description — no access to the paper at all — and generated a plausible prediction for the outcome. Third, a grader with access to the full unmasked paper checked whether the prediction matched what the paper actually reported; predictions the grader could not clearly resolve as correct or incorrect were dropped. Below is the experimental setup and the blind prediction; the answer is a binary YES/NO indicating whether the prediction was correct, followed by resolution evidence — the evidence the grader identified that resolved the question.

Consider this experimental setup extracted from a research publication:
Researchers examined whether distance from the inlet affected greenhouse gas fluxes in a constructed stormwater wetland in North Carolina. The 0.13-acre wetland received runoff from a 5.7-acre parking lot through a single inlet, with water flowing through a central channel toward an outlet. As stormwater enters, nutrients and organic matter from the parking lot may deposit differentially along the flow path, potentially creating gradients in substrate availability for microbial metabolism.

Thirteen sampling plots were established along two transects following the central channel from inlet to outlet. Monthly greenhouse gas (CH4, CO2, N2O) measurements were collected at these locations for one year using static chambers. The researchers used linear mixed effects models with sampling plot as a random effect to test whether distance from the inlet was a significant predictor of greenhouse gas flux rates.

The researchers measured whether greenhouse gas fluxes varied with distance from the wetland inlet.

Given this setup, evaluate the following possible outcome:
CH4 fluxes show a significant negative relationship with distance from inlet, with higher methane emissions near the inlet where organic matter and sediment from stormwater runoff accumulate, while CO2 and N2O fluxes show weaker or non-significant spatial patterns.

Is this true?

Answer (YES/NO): NO